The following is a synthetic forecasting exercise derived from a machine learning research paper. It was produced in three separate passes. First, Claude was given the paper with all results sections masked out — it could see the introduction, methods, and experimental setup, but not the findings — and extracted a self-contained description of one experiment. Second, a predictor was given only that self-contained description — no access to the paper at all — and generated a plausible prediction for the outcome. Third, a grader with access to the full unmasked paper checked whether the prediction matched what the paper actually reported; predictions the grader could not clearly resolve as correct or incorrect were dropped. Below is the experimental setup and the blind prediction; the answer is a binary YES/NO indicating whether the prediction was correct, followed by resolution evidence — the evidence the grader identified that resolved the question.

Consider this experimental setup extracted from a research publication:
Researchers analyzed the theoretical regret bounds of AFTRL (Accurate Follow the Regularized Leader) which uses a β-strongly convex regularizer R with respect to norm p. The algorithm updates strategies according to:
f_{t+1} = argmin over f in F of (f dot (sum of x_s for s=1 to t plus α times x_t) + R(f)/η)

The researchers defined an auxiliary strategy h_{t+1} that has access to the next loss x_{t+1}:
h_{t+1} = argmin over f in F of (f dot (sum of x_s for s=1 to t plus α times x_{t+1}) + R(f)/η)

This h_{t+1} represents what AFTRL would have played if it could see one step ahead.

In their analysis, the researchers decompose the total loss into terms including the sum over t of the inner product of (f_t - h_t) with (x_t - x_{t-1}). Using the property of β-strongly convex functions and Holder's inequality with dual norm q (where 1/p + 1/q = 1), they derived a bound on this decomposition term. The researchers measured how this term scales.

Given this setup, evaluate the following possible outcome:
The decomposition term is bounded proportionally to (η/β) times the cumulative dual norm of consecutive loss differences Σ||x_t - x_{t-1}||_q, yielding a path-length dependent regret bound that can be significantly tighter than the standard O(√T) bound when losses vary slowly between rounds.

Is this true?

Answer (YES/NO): NO